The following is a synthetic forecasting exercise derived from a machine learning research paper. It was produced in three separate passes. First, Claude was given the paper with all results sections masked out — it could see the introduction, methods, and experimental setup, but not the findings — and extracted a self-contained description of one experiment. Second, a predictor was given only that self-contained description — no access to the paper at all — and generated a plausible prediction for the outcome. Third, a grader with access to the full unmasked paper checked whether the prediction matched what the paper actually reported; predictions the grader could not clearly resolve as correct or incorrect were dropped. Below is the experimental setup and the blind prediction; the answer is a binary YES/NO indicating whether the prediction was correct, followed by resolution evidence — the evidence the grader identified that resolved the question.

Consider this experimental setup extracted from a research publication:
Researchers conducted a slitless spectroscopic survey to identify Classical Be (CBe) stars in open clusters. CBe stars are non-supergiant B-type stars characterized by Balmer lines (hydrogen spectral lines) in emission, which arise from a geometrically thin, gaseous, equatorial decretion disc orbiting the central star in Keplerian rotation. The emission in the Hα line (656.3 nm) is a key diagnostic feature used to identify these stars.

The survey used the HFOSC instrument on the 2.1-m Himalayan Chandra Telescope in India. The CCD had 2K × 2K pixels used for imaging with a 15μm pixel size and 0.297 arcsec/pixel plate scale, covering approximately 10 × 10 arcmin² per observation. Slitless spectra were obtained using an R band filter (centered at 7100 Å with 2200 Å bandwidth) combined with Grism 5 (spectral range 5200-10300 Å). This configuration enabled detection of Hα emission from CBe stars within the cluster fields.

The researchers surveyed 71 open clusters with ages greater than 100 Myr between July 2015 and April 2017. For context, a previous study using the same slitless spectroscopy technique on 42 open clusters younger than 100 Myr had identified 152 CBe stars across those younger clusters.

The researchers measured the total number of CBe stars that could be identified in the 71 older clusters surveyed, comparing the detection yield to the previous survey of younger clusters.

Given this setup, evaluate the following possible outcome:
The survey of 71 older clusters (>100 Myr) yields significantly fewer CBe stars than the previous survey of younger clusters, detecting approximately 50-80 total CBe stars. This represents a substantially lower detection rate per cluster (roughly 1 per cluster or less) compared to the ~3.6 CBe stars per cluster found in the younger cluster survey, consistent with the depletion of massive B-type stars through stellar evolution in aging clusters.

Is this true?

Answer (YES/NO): NO